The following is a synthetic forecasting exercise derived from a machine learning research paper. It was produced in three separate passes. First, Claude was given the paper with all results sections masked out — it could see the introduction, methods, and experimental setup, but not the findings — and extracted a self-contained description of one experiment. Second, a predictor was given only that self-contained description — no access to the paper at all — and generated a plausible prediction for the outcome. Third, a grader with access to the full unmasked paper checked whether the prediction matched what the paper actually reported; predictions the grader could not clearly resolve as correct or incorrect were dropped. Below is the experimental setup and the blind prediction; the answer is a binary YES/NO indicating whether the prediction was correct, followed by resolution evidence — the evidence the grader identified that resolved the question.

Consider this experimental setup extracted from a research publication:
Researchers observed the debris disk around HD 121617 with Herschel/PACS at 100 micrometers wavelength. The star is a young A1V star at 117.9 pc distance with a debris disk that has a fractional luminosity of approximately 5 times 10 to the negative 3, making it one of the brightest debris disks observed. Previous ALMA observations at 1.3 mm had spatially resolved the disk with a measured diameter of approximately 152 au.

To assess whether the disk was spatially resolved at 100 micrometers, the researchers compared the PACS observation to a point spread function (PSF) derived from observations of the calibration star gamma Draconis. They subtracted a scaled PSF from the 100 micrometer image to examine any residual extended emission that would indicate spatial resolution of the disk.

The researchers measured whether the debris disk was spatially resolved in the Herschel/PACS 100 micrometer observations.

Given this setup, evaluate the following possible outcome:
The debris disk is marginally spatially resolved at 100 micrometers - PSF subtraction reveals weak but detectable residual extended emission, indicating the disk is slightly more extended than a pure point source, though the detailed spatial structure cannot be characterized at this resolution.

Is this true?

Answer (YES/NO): YES